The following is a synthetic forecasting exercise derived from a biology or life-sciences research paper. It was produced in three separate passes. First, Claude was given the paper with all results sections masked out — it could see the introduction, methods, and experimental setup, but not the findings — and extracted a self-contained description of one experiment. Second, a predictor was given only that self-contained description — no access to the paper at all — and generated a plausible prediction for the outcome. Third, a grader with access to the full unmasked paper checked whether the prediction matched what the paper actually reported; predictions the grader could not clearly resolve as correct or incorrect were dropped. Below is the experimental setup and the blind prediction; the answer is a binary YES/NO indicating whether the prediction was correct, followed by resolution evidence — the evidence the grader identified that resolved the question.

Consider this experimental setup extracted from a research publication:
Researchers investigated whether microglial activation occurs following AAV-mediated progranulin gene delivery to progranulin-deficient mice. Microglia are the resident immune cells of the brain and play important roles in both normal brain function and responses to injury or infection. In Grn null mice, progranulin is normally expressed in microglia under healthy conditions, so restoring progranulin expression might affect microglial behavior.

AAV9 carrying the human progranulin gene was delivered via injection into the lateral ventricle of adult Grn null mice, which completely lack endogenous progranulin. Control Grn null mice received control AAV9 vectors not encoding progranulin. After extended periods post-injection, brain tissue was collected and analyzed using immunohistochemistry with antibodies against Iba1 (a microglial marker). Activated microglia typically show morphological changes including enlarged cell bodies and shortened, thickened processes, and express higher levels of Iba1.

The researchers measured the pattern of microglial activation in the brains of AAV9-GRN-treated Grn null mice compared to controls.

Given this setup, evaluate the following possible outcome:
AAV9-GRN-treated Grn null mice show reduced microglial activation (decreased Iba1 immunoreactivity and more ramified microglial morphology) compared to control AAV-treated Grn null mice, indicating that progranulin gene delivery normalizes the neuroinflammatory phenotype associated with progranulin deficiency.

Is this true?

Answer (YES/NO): NO